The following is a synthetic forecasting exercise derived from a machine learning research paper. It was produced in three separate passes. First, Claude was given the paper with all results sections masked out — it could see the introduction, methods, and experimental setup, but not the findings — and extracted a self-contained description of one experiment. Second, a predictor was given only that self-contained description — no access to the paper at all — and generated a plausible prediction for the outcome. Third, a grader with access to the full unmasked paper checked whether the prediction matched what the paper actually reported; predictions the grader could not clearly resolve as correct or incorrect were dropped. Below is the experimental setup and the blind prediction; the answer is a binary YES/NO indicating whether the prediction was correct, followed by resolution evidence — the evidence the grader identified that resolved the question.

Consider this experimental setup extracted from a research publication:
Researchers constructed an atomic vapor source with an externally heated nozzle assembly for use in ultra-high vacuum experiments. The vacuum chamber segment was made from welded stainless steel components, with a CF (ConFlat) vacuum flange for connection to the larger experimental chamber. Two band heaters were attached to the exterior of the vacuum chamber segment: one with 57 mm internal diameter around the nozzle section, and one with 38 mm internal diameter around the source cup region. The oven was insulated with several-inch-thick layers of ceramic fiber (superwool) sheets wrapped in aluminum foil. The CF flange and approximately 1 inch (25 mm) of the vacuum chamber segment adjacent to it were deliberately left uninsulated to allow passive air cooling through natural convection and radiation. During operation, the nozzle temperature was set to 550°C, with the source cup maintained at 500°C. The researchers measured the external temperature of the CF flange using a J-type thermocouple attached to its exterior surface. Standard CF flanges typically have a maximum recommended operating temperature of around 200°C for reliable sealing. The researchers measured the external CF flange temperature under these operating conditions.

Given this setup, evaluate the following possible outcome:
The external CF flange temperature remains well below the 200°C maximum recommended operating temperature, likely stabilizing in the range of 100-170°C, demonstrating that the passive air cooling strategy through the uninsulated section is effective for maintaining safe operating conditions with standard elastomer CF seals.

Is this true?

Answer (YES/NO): NO